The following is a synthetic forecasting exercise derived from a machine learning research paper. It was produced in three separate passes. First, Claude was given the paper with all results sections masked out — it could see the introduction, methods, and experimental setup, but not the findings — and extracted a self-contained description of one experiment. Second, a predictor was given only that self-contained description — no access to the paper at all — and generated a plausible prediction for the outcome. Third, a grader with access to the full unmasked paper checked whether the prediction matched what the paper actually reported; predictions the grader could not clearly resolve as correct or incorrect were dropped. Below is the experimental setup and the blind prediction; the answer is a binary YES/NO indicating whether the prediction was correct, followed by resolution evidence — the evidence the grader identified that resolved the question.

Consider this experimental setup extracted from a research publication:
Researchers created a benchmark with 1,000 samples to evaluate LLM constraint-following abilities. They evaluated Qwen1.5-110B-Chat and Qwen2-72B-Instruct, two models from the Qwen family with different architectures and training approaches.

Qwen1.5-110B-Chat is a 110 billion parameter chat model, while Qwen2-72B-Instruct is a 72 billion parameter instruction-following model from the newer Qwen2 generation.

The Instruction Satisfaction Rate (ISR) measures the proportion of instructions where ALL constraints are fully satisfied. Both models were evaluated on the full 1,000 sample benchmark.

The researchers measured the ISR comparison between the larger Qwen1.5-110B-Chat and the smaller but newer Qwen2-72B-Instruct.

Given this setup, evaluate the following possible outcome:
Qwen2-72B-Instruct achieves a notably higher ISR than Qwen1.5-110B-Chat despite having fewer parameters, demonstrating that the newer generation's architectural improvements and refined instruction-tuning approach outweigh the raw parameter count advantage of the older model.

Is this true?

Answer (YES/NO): YES